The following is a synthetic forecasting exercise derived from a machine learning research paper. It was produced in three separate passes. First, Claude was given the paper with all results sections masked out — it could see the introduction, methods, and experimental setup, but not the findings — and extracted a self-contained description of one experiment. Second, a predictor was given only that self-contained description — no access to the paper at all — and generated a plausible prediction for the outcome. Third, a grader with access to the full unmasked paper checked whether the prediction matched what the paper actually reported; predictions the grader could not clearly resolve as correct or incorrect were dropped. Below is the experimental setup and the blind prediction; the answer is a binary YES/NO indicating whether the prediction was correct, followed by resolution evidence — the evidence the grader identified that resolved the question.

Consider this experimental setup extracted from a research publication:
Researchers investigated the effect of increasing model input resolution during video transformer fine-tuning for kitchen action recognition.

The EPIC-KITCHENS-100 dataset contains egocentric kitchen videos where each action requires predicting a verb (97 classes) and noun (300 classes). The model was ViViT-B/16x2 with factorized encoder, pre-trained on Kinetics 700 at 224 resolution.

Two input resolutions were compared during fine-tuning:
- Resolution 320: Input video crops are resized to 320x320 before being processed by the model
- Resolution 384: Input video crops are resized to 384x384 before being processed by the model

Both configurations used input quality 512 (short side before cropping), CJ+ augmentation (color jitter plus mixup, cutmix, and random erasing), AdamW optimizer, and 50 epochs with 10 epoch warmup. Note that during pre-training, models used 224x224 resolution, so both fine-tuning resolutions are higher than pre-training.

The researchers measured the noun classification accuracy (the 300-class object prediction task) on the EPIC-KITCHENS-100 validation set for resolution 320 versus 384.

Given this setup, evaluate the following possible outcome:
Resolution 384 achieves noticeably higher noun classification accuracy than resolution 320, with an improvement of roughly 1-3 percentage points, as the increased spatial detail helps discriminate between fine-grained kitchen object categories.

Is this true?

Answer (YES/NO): NO